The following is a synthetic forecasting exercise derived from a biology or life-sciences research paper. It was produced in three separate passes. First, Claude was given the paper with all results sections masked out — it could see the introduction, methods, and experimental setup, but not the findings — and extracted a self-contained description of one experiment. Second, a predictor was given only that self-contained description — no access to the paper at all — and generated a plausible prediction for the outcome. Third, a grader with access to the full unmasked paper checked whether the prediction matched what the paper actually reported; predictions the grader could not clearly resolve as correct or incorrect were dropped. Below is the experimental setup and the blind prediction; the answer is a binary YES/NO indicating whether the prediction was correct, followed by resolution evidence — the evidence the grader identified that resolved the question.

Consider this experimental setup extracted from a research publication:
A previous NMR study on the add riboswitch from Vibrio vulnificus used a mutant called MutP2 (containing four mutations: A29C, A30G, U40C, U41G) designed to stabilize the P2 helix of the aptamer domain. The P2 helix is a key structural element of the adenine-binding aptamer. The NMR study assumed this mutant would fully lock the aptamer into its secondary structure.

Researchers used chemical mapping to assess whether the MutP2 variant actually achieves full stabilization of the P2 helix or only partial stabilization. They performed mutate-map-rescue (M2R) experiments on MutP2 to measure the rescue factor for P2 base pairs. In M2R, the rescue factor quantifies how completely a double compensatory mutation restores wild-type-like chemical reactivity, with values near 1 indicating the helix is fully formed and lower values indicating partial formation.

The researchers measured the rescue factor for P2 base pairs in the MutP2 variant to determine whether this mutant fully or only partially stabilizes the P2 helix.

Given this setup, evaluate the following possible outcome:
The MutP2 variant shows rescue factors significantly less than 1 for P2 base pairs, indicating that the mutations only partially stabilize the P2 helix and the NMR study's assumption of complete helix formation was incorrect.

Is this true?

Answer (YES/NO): YES